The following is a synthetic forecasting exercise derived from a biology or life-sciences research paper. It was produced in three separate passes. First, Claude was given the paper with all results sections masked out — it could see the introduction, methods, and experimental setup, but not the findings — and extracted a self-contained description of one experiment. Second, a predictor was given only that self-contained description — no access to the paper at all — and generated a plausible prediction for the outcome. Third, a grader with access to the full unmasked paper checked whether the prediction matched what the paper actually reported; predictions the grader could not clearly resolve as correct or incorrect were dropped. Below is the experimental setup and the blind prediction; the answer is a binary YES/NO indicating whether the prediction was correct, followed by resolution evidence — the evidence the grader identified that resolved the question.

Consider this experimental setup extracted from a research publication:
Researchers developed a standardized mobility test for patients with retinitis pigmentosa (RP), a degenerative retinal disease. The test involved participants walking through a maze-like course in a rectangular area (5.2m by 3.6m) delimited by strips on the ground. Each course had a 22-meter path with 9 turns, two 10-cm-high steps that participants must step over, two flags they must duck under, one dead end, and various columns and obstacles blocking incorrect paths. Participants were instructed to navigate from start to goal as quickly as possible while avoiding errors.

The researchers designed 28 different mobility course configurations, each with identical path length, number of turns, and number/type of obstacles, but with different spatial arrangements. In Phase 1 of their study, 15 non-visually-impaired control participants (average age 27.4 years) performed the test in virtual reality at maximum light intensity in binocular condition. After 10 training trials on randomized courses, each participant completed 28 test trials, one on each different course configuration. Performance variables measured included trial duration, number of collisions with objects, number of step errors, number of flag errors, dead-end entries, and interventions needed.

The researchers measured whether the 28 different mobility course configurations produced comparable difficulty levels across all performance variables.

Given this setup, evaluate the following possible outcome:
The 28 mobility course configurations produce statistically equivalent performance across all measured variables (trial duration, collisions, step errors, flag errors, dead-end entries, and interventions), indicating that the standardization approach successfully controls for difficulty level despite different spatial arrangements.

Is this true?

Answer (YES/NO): YES